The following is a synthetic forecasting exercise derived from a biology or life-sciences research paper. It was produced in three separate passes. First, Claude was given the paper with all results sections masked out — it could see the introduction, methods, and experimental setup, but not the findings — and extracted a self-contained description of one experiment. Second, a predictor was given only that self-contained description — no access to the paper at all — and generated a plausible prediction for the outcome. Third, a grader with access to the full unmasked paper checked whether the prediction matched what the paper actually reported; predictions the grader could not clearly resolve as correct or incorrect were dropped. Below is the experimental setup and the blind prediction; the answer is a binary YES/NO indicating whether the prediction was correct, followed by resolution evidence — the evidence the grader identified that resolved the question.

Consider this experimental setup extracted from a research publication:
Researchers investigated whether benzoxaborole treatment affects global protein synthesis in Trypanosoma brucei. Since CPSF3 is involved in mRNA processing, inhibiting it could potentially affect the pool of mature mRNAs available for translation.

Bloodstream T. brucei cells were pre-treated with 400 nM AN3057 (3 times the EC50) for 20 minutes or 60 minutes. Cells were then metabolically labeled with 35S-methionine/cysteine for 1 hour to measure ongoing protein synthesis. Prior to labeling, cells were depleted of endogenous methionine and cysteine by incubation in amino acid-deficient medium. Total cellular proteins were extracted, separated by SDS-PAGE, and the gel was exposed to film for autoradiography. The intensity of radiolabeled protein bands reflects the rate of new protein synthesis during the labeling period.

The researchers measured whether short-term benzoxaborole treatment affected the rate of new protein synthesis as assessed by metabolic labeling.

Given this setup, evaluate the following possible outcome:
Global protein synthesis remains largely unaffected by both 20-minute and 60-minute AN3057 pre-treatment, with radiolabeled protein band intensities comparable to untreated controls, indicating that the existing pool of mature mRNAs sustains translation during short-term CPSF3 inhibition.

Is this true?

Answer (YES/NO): NO